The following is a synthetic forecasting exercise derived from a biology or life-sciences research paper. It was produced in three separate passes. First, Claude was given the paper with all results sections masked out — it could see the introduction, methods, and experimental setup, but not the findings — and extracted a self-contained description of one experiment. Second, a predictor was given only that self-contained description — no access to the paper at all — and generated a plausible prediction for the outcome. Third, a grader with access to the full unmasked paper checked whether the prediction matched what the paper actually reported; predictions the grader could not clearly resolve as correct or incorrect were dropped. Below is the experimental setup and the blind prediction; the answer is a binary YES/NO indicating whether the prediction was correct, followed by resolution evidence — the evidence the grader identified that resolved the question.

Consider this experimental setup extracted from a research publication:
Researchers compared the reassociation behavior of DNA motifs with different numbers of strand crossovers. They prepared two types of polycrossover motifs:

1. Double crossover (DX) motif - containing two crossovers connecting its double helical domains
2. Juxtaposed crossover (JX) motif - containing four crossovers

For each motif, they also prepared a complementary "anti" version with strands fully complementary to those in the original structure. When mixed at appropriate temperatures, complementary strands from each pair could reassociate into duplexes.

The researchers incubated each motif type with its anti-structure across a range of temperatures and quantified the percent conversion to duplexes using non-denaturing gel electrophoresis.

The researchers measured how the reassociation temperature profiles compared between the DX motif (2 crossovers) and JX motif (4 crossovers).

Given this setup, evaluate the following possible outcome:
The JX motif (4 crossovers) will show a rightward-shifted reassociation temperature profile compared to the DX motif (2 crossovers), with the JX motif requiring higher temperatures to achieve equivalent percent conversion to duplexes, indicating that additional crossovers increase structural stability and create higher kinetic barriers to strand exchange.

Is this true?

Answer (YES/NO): NO